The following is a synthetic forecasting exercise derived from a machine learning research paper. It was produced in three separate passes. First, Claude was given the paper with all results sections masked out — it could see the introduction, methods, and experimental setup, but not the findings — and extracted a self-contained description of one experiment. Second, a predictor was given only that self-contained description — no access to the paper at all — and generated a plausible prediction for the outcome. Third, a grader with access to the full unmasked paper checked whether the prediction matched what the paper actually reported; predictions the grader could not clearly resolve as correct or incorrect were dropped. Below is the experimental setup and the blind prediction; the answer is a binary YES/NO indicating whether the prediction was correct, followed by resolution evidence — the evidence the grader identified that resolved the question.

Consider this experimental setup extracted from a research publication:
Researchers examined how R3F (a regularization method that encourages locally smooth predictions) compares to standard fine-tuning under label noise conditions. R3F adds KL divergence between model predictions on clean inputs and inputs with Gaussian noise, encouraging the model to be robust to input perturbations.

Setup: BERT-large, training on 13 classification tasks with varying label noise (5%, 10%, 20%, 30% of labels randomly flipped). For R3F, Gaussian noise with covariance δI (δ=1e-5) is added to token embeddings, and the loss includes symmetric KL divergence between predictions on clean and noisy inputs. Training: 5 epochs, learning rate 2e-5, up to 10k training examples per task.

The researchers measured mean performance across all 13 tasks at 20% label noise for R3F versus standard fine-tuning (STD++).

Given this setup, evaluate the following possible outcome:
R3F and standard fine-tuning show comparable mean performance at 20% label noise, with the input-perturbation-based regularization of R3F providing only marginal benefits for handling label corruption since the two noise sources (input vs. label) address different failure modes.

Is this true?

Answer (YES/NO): NO